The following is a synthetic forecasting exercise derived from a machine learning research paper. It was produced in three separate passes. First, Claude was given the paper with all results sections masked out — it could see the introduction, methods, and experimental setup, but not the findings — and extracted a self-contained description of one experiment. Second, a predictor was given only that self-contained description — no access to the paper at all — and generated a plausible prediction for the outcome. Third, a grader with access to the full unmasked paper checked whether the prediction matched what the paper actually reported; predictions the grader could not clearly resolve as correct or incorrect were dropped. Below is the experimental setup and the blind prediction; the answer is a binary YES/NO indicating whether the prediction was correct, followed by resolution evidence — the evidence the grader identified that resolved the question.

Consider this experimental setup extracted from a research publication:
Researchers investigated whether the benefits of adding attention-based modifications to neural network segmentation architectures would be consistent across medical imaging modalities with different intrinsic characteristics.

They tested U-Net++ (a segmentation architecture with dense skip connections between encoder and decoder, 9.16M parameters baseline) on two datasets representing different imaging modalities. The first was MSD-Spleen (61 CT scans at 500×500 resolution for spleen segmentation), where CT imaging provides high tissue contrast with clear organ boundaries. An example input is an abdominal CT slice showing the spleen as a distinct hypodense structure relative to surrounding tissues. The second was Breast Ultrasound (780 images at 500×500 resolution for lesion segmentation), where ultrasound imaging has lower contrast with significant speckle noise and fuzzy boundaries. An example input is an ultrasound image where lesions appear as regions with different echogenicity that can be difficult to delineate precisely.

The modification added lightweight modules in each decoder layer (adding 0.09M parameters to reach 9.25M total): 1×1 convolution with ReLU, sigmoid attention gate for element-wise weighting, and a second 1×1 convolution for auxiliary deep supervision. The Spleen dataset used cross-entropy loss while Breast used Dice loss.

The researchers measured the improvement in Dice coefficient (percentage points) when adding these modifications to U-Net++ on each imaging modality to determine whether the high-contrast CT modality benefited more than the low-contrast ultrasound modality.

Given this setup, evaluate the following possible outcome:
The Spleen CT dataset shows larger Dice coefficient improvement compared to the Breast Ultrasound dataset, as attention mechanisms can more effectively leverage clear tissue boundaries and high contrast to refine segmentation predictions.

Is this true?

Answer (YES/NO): YES